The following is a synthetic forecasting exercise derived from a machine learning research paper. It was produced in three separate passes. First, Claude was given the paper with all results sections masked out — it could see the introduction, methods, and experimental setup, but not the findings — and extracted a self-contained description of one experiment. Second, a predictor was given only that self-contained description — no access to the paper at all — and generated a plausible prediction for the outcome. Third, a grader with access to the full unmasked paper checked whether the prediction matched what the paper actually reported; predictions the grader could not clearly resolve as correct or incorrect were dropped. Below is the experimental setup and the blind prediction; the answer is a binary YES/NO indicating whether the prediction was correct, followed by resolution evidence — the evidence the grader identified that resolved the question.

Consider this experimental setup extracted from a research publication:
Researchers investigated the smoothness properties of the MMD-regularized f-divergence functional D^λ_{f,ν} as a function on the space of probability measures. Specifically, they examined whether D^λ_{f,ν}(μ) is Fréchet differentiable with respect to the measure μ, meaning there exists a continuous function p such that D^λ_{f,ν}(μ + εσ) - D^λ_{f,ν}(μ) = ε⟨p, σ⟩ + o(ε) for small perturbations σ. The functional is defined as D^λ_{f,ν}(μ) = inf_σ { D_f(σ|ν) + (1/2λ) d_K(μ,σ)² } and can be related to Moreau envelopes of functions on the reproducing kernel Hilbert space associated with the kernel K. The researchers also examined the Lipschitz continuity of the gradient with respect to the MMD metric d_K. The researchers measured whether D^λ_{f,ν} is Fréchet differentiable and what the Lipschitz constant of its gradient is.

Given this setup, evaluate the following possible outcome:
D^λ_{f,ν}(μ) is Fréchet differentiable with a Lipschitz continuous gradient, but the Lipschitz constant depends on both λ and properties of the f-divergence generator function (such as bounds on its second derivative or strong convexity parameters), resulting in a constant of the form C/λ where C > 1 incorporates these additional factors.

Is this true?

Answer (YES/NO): NO